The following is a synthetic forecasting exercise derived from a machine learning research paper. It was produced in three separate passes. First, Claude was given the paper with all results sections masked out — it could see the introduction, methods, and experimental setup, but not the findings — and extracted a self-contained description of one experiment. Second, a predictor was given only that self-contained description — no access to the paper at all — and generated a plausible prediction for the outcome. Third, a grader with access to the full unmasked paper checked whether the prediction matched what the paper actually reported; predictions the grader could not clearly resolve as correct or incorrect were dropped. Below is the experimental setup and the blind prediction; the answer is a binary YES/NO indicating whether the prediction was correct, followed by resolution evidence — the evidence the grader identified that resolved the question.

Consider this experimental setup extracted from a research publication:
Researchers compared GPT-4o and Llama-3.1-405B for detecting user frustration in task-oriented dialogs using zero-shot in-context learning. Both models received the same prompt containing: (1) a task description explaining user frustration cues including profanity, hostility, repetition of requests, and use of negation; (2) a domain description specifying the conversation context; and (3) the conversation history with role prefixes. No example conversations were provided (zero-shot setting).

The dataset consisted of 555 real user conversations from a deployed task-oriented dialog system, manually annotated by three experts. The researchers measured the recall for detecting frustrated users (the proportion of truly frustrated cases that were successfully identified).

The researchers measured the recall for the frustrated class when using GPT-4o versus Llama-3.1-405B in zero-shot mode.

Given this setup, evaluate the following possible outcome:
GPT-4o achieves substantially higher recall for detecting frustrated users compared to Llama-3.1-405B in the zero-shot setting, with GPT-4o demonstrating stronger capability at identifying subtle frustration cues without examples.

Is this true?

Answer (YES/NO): NO